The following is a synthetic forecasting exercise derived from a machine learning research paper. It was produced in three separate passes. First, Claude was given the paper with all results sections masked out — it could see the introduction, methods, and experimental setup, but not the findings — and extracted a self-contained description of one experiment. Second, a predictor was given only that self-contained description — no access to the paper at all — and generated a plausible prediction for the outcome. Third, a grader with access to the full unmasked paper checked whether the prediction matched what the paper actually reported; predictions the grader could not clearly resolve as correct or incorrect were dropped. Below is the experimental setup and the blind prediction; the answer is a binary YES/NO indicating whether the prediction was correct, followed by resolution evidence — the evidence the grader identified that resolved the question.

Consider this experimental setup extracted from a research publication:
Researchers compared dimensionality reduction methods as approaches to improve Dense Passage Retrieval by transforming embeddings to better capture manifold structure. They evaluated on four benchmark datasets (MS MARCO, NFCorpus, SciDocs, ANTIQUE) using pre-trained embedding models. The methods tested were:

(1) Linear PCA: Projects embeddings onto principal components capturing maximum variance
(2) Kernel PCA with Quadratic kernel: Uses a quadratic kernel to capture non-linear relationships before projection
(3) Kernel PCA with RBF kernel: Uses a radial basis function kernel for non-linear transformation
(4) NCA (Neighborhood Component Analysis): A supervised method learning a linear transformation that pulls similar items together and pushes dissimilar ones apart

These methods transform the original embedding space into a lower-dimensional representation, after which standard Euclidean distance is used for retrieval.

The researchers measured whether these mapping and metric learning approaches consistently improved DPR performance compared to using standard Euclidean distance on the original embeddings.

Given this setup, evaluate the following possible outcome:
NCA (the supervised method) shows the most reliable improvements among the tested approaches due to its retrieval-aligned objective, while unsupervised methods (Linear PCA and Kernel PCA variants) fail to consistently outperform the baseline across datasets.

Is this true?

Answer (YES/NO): NO